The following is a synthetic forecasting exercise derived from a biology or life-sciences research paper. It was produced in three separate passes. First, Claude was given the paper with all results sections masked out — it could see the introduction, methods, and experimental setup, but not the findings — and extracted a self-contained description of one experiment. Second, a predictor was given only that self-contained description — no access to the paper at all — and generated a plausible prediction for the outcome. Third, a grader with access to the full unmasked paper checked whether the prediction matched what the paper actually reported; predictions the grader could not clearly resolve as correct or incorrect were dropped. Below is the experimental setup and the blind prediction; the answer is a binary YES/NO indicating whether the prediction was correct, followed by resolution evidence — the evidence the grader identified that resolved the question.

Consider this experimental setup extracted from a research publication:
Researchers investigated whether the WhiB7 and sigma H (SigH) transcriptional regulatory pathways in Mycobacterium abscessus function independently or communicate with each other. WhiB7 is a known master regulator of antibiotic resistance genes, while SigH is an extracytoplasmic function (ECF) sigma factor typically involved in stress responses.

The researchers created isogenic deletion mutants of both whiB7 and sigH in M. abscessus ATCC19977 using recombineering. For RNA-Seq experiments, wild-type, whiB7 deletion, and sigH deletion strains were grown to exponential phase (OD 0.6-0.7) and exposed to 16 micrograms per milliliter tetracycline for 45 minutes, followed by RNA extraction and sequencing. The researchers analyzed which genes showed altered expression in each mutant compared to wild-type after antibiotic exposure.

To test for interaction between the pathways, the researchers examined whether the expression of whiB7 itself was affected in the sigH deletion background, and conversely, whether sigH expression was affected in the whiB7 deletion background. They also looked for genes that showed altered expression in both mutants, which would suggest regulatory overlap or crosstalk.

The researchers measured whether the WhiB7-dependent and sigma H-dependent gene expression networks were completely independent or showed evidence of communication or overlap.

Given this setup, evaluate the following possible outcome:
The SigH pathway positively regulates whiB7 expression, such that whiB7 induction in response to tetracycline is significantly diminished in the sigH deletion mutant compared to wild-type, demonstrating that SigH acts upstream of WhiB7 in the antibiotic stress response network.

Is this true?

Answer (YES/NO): NO